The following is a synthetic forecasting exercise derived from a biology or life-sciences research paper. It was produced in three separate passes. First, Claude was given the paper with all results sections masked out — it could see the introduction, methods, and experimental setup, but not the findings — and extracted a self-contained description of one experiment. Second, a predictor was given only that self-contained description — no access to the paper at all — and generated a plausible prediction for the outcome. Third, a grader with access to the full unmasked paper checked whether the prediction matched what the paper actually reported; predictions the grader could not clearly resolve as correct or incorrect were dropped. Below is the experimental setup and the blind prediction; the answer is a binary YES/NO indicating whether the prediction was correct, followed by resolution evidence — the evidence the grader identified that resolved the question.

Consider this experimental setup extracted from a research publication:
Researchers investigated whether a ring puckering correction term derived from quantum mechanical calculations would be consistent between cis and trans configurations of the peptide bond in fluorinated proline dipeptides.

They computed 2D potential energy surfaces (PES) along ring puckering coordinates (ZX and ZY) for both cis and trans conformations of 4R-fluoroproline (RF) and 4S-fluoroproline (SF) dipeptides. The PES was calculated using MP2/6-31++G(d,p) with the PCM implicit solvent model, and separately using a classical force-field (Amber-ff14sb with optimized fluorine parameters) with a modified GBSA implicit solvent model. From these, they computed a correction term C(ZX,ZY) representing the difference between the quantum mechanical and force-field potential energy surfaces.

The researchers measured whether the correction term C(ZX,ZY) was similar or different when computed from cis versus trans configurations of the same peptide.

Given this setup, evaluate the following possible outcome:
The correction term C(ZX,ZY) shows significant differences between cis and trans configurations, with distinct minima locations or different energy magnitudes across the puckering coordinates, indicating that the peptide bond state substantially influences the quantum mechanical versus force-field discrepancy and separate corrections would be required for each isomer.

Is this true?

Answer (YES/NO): NO